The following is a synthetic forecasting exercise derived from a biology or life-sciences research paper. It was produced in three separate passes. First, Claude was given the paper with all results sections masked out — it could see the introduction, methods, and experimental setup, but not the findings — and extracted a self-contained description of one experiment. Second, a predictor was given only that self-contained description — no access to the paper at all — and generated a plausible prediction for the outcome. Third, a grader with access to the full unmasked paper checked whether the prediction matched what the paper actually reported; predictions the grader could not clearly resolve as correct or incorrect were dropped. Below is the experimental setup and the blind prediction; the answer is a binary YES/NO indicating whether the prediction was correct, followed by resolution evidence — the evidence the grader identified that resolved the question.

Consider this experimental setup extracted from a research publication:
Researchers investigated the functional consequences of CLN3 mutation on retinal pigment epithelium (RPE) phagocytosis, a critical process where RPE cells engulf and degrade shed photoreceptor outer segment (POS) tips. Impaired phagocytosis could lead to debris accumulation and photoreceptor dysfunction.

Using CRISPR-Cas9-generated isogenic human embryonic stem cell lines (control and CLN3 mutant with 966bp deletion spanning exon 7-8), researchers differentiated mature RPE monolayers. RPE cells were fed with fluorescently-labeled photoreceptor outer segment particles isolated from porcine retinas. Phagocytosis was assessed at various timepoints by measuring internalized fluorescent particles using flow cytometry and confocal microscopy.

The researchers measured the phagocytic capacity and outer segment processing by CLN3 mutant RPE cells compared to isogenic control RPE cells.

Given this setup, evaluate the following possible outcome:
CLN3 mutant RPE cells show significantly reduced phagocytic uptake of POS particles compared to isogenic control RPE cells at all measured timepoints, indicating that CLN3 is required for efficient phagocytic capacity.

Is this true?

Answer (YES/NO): YES